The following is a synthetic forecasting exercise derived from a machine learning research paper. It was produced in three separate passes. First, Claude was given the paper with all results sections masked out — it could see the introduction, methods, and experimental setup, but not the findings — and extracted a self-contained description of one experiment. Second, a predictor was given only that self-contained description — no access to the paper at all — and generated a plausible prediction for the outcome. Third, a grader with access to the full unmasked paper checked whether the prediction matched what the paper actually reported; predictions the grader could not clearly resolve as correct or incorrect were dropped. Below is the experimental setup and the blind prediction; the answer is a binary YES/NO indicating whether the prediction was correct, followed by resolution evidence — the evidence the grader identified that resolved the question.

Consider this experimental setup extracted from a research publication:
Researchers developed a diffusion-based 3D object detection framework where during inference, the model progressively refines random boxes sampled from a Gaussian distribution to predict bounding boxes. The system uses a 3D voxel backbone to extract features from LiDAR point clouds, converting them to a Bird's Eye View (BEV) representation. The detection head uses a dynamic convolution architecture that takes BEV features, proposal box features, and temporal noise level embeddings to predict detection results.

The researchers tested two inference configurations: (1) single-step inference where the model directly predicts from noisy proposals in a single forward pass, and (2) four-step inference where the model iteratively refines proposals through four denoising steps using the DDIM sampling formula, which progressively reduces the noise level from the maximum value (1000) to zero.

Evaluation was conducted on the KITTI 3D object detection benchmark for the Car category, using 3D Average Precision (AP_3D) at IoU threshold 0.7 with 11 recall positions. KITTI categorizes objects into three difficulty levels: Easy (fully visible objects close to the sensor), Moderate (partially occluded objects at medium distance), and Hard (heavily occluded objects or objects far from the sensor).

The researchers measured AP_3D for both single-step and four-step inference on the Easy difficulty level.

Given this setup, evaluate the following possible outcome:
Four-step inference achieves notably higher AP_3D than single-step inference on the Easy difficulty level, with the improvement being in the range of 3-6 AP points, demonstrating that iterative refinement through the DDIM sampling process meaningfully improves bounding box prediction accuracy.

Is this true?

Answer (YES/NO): NO